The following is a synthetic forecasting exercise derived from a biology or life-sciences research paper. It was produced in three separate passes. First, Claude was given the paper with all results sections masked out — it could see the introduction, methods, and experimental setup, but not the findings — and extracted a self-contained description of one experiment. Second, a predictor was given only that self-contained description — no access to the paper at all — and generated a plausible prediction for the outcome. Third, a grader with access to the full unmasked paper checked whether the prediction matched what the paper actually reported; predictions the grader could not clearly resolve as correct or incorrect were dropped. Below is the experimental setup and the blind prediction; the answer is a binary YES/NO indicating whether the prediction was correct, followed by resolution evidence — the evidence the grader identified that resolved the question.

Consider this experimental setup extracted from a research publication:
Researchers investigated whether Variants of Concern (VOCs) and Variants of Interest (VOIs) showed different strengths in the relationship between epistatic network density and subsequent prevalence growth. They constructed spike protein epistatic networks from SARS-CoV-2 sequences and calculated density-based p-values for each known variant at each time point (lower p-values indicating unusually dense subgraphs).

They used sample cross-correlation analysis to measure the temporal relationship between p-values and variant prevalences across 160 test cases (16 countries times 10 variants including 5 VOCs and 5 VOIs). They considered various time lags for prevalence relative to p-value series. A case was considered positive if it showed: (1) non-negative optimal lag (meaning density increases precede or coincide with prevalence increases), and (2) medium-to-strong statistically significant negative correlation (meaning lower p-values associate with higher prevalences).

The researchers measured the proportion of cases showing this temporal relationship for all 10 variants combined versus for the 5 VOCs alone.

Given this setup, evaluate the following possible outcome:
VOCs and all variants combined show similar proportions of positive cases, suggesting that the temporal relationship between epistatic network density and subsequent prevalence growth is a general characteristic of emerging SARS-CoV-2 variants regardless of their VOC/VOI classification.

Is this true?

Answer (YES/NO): NO